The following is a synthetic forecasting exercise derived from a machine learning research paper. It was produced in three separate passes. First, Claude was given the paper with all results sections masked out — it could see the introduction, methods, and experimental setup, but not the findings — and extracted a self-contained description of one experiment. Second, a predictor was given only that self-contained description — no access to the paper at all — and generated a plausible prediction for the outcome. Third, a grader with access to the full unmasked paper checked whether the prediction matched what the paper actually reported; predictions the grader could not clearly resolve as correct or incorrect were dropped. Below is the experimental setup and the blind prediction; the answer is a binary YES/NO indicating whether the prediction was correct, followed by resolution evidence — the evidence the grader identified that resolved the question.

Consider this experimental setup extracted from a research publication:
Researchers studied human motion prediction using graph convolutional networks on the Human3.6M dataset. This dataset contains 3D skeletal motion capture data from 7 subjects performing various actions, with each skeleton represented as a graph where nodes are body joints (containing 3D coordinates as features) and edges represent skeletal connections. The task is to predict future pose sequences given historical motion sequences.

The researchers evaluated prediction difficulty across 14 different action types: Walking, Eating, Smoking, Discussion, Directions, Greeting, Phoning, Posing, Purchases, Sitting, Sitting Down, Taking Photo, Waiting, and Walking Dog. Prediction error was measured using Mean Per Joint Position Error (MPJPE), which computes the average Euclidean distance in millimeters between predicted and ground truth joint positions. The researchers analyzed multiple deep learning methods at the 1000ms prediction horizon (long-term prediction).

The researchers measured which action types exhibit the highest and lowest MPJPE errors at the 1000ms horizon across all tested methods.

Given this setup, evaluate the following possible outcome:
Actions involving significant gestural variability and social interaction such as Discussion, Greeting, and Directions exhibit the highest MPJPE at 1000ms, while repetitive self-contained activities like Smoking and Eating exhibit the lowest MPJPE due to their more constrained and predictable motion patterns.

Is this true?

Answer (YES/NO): NO